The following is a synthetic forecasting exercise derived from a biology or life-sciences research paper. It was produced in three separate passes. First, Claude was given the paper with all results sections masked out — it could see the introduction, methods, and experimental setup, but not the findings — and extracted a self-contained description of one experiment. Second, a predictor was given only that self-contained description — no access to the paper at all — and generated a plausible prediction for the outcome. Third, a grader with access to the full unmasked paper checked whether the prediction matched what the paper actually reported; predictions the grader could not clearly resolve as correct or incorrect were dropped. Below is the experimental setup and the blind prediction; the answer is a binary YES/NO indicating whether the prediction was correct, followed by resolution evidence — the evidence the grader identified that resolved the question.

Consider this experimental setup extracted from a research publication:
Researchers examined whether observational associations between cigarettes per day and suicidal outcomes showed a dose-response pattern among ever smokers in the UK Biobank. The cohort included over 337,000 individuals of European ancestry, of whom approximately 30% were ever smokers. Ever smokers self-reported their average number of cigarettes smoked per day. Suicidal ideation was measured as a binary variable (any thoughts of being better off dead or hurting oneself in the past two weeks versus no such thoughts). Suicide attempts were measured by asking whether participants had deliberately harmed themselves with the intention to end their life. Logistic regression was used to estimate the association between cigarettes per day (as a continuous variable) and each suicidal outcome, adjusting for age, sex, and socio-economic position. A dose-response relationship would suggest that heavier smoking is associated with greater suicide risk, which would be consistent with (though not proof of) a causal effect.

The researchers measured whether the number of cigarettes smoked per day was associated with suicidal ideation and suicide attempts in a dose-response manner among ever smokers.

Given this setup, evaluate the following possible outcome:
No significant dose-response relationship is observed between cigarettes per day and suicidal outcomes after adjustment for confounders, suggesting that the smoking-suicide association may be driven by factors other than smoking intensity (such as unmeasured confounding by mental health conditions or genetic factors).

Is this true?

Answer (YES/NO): NO